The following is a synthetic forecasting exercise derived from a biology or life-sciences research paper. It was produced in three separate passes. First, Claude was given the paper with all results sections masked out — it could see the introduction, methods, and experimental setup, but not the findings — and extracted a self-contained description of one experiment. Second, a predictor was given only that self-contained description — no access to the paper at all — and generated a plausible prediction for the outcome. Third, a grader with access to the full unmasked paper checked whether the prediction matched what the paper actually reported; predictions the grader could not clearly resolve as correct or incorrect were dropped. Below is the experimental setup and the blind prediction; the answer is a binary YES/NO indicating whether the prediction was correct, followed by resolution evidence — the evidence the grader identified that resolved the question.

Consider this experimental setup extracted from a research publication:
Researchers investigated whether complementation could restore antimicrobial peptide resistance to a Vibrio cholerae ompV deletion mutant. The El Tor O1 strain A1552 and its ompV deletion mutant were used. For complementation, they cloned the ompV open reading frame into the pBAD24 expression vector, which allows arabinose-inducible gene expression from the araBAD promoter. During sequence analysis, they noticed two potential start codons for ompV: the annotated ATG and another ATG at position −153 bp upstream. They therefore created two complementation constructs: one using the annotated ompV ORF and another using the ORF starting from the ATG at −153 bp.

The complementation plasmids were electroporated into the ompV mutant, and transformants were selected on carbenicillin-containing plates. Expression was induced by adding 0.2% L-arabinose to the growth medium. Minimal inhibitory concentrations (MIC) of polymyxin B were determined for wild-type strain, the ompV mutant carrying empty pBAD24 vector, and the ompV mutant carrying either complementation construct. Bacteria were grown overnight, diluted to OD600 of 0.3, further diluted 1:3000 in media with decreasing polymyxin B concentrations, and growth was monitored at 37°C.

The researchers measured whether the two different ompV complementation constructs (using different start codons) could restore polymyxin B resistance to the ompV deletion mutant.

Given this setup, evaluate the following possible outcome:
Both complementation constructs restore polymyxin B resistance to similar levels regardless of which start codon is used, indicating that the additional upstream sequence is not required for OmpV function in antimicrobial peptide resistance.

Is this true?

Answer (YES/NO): NO